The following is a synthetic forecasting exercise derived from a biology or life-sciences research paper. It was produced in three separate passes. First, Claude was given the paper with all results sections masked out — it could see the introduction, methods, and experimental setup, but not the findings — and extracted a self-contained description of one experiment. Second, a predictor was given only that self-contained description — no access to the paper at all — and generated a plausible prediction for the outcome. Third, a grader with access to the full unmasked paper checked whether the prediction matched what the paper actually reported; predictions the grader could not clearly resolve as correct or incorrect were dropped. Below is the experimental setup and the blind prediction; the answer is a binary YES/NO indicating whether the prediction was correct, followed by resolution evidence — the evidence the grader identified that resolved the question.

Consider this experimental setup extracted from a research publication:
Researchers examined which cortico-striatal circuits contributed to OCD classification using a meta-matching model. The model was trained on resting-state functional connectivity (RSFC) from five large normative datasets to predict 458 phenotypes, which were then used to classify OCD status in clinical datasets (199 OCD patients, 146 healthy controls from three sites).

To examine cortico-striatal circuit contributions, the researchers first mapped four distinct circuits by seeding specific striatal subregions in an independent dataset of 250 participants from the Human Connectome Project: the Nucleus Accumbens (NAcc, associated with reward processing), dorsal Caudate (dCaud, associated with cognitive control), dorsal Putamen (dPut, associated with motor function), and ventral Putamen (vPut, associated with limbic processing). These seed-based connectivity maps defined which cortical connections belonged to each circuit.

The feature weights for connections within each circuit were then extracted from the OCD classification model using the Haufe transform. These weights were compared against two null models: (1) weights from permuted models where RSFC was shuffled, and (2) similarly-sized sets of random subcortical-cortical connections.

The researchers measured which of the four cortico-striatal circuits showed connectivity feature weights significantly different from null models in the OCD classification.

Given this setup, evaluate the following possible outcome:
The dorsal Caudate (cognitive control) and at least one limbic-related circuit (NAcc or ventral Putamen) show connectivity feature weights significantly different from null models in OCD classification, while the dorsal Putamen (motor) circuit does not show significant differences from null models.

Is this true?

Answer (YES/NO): NO